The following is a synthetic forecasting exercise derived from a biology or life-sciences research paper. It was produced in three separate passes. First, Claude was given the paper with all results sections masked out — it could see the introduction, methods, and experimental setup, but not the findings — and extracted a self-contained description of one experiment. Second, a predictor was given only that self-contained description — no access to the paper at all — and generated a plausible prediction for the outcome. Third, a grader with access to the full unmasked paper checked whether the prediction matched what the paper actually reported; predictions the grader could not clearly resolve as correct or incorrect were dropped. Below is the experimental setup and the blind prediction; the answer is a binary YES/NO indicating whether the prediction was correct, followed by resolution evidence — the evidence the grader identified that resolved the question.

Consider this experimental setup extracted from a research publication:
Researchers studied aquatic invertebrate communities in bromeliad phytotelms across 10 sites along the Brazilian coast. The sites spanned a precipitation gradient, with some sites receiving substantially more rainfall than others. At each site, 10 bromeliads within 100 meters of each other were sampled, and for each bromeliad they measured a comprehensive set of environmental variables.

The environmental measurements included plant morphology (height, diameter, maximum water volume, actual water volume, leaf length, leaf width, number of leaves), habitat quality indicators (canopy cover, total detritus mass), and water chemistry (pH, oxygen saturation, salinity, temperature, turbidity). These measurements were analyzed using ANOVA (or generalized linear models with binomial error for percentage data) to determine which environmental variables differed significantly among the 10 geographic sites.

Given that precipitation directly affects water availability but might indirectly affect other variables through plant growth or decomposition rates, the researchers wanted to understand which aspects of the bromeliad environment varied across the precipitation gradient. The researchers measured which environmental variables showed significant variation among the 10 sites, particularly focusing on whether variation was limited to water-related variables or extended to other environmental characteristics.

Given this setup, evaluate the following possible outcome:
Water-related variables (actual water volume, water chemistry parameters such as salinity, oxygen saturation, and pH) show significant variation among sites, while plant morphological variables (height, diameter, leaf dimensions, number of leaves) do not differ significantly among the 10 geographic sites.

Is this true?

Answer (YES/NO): NO